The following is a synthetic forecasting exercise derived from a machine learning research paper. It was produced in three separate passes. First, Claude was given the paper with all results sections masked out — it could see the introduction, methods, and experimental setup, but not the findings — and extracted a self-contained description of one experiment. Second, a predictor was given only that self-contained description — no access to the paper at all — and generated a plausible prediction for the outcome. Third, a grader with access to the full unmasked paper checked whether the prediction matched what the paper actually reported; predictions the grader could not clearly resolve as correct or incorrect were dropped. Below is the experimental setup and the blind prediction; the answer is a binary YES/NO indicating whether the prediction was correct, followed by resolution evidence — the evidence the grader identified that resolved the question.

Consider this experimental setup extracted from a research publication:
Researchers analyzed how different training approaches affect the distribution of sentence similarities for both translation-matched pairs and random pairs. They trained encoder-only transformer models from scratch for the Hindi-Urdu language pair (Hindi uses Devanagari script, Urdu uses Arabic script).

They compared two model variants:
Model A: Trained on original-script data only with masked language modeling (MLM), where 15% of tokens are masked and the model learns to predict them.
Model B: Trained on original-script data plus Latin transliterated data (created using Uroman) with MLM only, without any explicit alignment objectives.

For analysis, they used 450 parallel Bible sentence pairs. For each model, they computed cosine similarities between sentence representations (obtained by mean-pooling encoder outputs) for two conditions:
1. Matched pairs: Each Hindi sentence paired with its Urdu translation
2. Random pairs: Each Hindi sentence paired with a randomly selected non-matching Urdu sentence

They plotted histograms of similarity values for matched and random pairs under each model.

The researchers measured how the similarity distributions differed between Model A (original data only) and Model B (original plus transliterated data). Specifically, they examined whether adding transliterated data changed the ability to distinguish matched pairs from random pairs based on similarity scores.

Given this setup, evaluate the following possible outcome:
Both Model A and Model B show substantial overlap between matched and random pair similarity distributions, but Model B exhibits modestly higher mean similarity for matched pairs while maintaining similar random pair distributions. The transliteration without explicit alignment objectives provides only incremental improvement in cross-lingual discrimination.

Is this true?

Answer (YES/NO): NO